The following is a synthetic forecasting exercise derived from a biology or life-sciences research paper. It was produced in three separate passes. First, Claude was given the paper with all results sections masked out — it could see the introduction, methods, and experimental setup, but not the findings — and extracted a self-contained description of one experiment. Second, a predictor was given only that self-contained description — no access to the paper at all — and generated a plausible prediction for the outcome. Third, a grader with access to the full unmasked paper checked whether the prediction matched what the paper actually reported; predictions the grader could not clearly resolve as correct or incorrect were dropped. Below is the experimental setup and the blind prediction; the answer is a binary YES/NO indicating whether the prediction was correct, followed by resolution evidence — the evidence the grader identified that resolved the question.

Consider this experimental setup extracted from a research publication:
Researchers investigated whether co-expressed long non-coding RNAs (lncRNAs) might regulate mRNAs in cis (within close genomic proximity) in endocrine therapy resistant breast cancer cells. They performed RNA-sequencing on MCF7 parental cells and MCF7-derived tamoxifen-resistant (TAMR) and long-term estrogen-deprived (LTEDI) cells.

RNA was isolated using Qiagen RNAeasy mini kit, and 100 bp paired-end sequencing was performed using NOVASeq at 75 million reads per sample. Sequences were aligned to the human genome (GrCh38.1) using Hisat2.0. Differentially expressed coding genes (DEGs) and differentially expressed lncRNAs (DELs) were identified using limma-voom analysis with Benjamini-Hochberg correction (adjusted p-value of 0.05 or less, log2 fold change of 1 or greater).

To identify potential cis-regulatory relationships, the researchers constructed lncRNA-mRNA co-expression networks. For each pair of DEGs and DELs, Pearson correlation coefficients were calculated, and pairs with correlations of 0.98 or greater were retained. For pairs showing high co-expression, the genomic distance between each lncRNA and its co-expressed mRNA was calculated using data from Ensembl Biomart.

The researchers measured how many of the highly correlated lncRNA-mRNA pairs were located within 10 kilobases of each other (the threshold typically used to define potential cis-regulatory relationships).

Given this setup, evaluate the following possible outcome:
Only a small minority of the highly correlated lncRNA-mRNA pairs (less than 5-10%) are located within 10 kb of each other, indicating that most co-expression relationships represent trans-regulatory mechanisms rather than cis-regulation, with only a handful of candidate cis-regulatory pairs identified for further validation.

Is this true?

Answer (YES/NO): NO